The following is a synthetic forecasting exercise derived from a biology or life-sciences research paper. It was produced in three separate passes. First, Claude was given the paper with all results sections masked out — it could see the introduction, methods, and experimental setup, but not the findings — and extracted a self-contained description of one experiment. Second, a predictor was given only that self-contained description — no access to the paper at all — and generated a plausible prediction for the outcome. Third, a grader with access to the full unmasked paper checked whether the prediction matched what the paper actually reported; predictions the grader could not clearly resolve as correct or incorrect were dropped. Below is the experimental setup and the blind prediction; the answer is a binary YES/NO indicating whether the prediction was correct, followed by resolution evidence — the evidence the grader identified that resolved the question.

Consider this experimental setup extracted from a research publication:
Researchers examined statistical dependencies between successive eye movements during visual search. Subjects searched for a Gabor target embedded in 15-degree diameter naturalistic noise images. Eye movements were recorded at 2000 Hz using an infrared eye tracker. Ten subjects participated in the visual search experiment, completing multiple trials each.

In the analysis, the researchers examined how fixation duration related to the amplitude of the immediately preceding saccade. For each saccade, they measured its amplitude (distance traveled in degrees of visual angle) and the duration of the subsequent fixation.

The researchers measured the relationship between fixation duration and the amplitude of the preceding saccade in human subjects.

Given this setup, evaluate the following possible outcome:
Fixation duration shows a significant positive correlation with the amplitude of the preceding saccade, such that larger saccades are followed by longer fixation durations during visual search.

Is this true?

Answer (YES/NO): NO